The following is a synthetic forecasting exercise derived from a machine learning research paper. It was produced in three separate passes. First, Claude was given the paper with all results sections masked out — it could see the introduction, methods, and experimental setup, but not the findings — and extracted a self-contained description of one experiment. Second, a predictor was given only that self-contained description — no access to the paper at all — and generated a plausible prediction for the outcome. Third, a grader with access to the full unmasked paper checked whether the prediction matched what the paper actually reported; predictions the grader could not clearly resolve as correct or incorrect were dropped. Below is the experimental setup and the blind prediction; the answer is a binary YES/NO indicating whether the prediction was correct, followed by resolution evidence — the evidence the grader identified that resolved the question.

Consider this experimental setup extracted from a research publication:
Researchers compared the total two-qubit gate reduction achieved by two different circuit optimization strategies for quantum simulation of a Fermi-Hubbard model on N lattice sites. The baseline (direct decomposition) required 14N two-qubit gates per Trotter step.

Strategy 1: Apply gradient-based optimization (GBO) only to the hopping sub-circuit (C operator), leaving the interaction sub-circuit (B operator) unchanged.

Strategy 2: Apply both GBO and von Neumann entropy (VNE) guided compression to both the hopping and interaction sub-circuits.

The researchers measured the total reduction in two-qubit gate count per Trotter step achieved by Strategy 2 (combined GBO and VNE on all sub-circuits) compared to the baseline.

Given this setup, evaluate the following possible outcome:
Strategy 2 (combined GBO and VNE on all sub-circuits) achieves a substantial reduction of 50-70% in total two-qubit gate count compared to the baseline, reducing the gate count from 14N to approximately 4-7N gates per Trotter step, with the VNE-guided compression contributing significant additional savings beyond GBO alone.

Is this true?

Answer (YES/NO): NO